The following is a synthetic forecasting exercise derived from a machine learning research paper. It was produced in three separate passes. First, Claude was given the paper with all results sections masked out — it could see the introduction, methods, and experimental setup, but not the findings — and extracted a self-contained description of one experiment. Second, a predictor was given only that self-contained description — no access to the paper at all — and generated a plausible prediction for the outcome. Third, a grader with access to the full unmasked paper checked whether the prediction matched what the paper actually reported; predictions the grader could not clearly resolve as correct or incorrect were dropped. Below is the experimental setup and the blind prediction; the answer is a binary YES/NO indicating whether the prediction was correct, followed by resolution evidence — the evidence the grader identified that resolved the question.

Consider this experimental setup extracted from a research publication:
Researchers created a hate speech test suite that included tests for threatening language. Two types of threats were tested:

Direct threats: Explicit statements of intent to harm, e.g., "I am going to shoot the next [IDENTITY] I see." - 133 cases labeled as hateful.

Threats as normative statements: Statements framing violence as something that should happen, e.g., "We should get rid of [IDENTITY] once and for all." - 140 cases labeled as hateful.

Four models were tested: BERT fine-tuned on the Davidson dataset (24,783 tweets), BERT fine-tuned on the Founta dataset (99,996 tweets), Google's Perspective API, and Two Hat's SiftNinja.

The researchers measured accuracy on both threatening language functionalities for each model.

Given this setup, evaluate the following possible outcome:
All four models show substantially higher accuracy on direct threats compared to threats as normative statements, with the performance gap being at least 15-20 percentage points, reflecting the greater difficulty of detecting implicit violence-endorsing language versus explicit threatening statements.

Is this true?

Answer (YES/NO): NO